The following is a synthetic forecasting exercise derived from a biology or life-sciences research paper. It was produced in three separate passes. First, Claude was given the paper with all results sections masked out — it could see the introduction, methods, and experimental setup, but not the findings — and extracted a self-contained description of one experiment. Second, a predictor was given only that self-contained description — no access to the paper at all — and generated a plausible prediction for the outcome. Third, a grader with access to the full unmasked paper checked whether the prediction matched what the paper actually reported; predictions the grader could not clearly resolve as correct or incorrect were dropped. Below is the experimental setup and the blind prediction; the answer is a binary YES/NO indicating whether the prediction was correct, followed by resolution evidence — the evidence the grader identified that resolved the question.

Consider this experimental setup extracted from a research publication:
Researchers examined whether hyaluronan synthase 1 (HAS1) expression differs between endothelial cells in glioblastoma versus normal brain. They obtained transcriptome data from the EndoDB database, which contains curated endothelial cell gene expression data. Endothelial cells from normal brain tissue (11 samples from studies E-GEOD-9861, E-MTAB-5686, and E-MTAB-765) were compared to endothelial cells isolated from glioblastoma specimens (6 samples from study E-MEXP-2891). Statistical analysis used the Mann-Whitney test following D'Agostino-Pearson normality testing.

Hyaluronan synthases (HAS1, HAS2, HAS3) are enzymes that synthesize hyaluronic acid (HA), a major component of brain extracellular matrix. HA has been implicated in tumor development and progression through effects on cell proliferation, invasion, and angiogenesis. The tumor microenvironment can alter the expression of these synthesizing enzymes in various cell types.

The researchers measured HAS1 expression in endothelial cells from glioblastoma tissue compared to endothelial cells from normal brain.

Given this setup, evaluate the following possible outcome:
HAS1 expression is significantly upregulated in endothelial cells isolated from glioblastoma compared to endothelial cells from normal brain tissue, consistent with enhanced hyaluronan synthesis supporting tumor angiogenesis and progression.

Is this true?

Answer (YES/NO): YES